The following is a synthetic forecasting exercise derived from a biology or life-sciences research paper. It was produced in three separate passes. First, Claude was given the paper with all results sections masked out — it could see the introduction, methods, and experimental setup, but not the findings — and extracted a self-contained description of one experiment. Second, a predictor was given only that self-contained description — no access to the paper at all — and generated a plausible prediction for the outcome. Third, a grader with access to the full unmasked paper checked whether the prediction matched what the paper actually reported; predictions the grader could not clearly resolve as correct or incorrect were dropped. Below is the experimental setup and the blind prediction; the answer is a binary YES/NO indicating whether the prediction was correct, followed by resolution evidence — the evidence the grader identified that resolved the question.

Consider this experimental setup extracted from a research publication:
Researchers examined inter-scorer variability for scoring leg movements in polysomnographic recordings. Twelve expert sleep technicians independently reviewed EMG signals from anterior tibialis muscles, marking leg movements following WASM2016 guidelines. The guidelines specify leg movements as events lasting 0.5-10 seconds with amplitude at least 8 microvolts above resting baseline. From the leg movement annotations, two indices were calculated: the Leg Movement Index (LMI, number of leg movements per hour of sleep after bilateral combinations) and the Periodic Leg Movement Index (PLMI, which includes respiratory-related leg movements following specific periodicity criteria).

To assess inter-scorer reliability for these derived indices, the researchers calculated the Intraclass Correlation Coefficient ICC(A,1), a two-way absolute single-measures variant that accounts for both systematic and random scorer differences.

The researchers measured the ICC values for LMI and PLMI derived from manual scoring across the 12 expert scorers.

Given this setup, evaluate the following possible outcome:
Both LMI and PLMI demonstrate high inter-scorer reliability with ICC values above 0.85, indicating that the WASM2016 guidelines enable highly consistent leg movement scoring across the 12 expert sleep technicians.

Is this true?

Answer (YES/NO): YES